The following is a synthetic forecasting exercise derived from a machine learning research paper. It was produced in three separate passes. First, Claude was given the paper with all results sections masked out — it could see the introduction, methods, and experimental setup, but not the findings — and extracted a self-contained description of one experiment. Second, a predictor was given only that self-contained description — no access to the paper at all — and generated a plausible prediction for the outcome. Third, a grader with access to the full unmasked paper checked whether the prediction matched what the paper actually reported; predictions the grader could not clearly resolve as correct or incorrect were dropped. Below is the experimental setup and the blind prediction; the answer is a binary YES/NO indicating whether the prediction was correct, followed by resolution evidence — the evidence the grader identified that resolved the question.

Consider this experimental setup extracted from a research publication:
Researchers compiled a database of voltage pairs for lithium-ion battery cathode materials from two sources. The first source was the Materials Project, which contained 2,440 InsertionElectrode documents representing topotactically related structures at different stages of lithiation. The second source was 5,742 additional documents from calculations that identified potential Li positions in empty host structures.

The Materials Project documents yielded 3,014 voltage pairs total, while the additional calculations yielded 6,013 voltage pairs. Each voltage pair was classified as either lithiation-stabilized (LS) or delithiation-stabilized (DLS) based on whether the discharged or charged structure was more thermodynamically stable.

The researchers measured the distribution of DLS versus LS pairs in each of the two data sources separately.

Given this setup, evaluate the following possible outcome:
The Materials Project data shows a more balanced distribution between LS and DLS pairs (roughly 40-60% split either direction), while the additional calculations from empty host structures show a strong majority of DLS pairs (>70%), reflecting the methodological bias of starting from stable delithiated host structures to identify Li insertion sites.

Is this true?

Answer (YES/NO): YES